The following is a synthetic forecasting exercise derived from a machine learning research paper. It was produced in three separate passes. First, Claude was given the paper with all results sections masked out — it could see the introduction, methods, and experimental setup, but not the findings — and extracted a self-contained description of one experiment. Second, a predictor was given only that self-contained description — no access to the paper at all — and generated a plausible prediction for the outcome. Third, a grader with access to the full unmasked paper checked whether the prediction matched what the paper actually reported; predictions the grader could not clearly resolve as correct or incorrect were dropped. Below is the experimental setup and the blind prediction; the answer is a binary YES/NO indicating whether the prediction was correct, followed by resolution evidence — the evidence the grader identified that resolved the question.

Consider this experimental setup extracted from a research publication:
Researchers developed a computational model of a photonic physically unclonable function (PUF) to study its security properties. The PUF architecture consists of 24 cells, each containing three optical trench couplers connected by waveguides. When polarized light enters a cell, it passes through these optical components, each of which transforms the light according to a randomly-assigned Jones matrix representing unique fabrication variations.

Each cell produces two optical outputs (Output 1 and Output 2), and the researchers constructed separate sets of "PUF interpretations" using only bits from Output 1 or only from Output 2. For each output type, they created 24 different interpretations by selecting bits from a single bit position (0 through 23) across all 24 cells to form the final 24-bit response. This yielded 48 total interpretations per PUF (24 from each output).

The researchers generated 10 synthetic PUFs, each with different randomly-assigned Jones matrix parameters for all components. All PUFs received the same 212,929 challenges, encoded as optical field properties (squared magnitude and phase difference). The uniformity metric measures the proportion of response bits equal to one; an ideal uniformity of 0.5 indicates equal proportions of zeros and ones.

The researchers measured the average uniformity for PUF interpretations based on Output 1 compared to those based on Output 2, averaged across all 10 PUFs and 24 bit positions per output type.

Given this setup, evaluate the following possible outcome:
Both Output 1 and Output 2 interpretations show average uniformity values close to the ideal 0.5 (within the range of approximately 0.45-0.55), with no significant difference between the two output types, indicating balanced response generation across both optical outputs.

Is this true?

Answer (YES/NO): NO